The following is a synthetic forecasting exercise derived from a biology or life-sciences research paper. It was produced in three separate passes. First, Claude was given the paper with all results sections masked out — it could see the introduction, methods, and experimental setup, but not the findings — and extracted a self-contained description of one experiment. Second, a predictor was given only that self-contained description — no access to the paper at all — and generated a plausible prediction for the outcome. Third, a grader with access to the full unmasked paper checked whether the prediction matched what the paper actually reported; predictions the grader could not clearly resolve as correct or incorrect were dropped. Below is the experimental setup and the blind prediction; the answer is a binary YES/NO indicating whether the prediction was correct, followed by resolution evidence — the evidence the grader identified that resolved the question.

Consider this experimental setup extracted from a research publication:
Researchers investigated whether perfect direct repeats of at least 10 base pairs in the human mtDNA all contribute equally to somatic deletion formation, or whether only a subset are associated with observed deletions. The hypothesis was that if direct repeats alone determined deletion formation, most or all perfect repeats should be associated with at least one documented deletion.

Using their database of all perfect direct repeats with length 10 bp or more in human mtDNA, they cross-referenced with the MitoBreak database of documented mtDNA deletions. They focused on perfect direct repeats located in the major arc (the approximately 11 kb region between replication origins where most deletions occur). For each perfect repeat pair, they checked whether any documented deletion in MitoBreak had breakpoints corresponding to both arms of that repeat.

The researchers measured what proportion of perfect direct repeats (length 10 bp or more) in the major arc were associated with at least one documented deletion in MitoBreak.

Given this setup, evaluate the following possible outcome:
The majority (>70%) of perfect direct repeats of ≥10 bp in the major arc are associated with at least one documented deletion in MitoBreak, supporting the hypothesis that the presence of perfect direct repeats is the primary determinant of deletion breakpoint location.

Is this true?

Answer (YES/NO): NO